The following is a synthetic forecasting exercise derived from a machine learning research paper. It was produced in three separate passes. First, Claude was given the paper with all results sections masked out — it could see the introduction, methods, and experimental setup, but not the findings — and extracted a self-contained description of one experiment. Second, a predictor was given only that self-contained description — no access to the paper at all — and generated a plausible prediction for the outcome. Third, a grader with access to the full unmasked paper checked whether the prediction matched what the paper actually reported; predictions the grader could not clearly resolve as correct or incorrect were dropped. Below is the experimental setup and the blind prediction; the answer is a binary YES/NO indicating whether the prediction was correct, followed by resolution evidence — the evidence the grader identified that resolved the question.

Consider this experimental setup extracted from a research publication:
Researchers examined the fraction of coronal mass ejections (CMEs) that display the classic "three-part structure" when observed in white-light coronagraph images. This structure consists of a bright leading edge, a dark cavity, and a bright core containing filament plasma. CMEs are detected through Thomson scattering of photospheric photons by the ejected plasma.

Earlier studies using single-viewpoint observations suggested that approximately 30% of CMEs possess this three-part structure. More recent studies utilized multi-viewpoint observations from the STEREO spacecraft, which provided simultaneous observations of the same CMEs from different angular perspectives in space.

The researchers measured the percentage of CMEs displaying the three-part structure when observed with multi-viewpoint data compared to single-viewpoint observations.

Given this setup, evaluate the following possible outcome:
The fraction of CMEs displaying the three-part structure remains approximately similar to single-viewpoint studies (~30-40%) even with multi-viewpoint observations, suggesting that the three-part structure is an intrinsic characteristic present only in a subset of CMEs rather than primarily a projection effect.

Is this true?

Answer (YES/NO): NO